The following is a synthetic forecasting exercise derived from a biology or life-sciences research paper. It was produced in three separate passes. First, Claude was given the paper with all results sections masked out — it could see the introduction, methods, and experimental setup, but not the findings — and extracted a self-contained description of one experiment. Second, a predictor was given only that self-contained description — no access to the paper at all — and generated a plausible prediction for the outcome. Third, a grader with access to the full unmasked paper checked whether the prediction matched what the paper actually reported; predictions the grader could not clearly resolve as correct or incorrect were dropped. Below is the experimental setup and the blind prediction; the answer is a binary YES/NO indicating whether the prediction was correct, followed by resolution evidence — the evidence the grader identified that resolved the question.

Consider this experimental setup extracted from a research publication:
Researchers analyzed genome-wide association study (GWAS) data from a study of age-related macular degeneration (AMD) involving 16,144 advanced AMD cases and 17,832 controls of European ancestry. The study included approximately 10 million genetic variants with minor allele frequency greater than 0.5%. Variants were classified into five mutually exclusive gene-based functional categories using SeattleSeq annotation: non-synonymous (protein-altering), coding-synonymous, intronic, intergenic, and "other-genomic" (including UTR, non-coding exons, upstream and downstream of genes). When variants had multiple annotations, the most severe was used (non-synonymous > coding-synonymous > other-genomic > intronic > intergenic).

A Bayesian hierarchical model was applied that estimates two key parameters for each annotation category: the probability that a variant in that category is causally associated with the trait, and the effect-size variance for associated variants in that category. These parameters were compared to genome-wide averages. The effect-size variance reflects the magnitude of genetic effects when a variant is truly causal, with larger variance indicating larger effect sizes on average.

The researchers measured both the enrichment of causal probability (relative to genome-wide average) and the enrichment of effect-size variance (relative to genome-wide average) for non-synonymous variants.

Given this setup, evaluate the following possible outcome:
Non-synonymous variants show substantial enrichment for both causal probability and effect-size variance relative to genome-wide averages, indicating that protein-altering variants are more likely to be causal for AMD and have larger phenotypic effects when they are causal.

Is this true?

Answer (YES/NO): YES